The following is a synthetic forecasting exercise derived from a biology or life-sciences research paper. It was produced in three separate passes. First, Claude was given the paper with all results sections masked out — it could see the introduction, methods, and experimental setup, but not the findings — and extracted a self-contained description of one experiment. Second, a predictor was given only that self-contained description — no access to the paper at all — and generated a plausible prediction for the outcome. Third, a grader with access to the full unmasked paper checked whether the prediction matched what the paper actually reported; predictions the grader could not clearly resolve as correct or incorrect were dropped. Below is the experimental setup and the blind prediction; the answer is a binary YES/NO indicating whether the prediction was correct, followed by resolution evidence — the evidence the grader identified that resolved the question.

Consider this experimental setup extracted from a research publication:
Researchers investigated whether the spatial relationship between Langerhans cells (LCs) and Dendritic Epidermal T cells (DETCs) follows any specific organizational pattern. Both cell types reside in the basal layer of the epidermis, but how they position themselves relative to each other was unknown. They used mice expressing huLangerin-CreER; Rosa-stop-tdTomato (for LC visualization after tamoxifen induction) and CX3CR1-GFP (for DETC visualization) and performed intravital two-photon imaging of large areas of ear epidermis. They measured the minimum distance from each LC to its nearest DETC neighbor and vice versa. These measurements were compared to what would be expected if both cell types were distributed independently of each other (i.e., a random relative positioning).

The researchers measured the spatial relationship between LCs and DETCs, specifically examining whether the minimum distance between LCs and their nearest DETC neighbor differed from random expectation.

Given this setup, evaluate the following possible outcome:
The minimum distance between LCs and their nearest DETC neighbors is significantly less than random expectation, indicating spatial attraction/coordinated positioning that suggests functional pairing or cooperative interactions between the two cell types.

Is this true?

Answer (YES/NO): NO